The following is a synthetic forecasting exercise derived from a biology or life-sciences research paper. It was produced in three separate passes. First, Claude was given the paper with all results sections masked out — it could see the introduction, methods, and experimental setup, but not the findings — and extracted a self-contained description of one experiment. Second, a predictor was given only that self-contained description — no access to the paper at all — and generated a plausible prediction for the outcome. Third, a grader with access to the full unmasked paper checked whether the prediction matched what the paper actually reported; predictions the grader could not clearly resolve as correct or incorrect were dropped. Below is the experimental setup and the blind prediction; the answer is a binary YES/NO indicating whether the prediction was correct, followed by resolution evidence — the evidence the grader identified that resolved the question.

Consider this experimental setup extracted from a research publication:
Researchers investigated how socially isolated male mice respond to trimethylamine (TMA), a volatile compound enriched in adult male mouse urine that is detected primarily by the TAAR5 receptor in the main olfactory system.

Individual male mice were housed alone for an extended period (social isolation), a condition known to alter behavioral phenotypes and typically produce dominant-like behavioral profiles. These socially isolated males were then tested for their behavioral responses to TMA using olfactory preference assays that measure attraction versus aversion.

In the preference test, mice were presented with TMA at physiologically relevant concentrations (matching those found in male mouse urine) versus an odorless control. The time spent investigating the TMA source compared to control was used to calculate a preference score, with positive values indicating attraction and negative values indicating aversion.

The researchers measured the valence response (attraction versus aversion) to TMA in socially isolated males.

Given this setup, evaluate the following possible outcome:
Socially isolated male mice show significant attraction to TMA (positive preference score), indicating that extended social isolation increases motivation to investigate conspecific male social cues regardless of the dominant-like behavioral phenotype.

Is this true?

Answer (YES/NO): YES